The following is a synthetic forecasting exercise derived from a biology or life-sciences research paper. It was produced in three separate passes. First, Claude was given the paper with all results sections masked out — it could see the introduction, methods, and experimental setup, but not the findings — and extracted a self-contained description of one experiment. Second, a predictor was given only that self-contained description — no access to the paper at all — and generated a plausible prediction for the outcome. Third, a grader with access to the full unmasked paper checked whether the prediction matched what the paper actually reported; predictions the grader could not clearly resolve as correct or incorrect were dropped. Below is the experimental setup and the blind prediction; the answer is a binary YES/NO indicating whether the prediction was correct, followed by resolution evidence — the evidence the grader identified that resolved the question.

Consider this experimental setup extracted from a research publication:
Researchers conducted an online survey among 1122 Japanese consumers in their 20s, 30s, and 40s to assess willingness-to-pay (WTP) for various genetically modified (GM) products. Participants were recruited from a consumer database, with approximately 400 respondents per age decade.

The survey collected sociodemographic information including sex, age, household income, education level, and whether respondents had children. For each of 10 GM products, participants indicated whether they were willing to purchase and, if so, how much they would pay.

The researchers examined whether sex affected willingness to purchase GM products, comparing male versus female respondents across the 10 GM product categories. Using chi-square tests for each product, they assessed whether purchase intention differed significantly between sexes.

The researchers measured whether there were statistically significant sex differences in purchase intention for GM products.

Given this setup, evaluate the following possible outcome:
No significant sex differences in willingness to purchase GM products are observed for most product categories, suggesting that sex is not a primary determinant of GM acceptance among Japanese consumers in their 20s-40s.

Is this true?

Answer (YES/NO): NO